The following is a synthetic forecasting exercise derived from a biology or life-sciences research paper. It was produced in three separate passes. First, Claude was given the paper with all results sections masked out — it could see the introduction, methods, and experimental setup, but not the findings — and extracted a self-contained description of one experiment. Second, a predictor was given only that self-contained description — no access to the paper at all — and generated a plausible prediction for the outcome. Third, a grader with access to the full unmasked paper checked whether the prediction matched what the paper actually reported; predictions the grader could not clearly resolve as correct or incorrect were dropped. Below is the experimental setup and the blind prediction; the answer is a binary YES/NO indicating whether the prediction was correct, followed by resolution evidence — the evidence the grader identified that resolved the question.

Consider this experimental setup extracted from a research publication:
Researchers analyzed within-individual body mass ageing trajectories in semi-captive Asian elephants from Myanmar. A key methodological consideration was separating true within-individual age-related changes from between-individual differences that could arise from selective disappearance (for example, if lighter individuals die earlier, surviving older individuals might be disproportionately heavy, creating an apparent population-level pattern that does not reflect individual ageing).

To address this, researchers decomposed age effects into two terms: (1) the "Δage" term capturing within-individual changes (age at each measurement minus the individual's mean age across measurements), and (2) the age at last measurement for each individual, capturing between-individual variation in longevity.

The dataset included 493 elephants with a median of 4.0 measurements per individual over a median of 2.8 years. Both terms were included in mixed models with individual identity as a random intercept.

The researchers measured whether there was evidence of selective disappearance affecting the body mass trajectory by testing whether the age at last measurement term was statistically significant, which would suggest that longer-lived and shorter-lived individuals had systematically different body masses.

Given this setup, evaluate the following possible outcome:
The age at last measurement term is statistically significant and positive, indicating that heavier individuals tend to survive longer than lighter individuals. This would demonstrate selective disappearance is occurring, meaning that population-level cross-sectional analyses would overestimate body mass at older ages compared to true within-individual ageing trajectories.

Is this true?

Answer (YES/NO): NO